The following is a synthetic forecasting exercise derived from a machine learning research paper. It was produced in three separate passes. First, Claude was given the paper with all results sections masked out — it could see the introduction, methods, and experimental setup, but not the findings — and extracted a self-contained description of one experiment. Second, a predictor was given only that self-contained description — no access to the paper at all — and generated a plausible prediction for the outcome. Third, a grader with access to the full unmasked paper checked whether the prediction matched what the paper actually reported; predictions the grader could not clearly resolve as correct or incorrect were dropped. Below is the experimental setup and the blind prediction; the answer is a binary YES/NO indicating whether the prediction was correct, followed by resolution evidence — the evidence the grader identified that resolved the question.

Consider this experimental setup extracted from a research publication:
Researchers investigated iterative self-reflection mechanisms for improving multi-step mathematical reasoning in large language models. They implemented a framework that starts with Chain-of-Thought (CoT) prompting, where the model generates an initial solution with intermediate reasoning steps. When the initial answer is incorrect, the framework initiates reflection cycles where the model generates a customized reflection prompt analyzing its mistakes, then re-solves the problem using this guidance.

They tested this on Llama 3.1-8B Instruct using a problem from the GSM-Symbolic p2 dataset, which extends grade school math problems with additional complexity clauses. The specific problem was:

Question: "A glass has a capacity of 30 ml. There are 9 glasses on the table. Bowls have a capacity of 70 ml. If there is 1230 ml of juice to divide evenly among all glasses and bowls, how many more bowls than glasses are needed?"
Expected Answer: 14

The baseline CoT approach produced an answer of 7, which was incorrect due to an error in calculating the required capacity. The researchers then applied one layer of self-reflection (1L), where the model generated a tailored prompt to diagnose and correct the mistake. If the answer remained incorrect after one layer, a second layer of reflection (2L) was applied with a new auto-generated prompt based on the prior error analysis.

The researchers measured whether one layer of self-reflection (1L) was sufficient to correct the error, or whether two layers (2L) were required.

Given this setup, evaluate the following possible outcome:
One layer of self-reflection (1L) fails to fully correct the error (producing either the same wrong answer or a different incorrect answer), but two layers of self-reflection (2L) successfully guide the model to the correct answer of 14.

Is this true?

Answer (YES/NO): YES